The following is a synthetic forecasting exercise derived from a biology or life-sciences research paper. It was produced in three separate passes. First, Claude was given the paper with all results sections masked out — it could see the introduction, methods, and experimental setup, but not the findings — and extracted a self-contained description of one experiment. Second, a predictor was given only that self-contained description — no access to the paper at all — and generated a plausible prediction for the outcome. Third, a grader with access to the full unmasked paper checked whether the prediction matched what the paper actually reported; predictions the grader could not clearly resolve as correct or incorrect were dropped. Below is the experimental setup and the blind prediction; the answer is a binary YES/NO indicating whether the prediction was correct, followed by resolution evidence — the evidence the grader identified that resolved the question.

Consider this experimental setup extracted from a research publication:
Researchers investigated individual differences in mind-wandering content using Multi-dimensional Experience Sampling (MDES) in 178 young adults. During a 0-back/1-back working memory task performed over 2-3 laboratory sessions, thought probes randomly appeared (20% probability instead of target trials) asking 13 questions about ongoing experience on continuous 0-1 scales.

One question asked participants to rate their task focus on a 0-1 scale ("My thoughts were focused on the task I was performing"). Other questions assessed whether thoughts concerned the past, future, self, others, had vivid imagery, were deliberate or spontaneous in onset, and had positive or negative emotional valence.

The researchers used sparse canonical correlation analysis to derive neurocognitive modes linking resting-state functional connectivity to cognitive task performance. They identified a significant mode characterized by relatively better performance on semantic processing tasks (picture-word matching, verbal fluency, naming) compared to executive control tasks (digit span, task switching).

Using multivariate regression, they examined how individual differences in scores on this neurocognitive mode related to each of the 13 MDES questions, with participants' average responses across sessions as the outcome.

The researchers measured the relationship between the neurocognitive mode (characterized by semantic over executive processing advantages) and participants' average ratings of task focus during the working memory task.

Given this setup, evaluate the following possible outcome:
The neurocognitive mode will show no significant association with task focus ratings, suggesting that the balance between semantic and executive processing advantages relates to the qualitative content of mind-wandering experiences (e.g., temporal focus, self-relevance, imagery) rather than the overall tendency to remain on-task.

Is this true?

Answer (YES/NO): NO